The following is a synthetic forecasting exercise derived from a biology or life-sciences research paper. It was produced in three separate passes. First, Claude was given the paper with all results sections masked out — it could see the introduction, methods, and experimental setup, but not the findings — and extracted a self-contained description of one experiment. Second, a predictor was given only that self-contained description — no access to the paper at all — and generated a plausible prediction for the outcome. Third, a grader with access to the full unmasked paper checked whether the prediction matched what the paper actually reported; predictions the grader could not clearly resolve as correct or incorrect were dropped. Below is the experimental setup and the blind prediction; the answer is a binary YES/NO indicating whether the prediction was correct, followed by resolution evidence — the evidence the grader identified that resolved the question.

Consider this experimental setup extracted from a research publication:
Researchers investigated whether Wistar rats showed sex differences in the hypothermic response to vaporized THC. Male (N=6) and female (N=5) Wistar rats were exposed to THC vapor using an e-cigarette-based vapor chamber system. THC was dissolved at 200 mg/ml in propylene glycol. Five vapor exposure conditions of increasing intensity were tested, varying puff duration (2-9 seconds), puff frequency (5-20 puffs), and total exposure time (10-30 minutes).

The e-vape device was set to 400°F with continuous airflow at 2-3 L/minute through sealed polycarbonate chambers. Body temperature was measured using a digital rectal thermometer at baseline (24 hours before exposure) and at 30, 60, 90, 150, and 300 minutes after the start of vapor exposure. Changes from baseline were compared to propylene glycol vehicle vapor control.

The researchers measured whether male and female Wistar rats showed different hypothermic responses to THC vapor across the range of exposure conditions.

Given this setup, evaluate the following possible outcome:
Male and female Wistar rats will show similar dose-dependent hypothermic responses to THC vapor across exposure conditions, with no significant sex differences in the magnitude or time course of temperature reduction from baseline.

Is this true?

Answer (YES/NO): NO